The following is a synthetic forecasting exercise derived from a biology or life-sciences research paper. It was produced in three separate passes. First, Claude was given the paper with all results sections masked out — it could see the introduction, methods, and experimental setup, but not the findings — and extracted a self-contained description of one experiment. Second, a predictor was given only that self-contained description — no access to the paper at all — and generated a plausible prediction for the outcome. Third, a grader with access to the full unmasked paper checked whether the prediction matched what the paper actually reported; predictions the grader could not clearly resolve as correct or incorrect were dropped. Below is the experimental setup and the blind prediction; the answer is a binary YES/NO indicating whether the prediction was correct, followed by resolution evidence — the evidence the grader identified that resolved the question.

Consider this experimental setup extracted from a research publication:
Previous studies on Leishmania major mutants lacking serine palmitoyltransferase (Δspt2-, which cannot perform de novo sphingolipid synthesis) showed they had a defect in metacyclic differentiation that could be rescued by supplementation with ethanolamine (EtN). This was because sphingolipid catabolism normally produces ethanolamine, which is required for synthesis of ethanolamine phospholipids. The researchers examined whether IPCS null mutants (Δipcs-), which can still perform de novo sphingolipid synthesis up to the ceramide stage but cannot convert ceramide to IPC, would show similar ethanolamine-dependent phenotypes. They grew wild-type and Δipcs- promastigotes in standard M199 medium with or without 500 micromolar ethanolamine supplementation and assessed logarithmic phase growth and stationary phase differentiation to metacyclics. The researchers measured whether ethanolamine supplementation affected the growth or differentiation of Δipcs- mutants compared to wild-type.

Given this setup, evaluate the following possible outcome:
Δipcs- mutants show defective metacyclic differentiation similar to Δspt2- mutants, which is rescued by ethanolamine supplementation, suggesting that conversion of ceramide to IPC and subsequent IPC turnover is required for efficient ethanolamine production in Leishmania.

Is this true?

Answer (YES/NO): NO